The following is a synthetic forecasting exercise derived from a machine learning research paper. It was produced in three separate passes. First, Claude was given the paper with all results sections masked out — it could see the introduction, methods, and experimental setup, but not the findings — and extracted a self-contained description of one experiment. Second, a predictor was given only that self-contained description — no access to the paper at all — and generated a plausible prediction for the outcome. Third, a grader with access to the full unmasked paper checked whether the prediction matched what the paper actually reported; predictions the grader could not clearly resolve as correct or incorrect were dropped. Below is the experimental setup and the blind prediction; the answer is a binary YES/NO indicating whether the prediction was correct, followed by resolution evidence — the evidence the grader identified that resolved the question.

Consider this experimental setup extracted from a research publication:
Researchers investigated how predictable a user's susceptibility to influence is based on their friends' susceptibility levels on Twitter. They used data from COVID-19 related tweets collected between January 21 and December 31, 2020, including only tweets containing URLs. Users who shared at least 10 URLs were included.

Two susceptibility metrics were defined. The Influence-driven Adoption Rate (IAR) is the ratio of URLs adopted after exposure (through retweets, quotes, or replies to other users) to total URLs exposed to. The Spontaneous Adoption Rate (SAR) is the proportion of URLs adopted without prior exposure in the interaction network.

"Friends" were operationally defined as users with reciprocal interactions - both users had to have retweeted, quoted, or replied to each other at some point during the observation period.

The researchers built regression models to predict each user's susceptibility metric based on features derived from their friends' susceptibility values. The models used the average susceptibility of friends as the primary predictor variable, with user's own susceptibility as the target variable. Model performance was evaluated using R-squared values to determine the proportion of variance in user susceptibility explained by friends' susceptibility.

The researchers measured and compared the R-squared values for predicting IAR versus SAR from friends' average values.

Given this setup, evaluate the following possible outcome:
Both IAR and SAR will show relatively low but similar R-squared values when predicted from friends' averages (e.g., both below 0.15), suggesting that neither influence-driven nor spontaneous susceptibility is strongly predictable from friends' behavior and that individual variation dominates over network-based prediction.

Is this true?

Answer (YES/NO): NO